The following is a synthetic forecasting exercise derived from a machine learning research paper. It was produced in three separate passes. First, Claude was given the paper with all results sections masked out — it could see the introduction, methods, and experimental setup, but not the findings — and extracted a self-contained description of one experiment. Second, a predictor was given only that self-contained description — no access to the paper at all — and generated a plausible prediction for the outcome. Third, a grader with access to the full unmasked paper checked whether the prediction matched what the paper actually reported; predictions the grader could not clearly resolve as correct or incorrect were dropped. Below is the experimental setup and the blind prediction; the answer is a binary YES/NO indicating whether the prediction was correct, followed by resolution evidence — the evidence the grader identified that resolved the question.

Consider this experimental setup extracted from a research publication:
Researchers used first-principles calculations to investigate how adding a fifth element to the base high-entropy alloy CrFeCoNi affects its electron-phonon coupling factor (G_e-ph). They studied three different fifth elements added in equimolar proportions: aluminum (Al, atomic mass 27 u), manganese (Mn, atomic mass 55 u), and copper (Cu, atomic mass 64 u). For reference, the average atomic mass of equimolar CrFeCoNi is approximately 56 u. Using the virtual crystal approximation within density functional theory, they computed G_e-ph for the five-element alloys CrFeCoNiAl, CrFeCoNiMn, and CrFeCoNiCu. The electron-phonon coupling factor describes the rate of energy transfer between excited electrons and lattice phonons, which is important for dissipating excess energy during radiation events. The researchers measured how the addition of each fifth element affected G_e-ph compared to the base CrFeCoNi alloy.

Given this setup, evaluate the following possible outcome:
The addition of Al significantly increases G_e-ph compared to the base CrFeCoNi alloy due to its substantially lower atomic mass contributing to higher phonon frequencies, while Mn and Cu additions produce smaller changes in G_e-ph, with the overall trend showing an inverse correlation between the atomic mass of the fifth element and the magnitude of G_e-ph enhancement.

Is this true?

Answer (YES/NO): NO